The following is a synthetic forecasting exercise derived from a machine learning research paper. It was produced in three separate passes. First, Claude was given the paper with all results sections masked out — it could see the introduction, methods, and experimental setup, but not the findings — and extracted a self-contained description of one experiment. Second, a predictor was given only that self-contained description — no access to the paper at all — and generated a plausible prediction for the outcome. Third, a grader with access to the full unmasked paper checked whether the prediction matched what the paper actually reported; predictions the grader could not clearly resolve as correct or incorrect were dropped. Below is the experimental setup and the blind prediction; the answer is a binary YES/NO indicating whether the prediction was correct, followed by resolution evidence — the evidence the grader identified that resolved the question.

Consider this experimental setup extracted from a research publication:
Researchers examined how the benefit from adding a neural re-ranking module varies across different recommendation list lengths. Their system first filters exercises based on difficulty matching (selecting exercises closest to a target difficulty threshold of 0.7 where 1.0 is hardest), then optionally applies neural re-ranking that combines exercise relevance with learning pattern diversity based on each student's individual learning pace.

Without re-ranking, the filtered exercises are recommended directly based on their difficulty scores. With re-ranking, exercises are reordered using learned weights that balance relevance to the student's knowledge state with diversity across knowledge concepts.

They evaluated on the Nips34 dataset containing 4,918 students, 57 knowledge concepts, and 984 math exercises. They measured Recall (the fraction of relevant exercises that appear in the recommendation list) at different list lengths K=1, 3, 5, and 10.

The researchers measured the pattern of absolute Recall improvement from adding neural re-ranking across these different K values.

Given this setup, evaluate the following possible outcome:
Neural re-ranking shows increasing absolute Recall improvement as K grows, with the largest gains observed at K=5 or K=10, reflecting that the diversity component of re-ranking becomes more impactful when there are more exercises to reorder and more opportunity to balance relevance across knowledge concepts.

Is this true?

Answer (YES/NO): NO